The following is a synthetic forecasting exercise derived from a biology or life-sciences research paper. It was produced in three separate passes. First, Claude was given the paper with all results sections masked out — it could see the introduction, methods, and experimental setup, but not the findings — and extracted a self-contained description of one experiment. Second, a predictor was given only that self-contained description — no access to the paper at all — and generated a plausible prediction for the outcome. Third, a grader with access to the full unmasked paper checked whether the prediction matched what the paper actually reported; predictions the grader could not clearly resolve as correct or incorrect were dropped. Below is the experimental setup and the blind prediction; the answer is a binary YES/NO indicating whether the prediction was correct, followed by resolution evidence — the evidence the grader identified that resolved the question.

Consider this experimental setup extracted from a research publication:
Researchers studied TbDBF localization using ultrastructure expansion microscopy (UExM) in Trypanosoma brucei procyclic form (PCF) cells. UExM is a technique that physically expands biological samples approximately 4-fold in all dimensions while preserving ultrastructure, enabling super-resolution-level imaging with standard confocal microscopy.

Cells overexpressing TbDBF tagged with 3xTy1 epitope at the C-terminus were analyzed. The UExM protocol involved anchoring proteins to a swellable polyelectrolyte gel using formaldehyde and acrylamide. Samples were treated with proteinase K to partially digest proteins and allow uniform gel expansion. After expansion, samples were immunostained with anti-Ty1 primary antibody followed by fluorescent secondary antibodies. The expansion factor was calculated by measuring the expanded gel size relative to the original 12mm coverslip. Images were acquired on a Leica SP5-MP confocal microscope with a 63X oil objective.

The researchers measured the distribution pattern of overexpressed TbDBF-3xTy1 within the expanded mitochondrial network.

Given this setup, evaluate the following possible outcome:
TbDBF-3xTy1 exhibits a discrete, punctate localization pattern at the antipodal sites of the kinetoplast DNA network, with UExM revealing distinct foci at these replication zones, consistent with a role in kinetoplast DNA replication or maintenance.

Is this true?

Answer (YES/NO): NO